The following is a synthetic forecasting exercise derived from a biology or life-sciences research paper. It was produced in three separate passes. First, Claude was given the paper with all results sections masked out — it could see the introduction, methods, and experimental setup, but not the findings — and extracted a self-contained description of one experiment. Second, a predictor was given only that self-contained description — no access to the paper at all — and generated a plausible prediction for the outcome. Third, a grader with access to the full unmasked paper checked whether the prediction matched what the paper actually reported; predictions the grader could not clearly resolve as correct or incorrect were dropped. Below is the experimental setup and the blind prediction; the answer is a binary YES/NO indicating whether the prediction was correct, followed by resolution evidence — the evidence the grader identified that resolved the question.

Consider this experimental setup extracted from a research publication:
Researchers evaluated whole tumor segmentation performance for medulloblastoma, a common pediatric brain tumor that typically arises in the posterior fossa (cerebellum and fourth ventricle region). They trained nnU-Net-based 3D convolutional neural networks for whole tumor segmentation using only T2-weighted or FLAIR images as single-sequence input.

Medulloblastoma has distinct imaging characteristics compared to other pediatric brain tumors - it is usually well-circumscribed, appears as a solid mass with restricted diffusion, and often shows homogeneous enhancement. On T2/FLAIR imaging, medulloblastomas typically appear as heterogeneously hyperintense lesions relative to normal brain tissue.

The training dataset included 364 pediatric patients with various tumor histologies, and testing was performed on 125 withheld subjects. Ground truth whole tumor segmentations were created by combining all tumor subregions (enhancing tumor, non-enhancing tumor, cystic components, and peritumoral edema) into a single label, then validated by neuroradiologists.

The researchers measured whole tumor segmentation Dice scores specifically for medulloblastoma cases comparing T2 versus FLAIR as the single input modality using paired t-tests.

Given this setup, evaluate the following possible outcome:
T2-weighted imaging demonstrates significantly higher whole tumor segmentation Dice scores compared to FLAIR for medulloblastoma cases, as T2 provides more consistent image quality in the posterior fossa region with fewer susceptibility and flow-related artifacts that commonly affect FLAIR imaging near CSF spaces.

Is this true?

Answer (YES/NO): NO